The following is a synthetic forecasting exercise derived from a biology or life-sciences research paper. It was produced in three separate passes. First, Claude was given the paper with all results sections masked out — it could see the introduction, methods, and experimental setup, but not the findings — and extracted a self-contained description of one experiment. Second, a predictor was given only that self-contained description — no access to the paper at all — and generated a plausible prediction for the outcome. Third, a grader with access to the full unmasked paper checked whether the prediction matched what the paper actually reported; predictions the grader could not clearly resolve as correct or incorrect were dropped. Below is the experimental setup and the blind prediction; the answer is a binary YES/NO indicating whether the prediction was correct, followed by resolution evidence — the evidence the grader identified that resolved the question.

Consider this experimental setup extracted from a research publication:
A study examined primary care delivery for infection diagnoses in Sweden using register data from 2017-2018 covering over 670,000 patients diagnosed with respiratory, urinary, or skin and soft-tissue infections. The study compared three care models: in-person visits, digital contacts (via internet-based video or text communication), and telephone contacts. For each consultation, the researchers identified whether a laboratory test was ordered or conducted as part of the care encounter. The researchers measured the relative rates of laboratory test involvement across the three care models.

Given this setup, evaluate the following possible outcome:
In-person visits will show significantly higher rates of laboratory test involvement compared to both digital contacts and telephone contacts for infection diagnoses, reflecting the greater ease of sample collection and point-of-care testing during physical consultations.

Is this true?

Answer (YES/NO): NO